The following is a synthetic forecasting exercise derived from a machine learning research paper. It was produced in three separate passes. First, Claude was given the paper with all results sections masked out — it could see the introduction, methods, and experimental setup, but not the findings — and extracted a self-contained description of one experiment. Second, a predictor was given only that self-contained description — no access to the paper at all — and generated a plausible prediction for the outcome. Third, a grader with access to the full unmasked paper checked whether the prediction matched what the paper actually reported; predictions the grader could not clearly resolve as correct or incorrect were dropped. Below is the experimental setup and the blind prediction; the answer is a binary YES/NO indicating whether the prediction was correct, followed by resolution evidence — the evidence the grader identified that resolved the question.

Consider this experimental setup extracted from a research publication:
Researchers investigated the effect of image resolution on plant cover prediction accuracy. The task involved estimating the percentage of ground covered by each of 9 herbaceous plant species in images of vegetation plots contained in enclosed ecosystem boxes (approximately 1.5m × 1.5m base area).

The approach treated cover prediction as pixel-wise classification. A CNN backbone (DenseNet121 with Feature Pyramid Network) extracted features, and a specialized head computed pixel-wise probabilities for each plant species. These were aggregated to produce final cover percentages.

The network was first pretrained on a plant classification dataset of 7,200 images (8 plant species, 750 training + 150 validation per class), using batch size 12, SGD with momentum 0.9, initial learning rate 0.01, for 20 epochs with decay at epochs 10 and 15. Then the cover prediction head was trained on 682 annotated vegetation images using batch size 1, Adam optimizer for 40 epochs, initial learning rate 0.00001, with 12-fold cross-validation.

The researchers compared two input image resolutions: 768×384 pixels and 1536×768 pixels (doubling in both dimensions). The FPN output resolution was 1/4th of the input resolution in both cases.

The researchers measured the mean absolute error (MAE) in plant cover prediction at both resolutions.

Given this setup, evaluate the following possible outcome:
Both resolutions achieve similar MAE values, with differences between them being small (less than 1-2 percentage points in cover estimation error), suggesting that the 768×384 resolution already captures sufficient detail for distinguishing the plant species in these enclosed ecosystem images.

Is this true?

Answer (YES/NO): NO